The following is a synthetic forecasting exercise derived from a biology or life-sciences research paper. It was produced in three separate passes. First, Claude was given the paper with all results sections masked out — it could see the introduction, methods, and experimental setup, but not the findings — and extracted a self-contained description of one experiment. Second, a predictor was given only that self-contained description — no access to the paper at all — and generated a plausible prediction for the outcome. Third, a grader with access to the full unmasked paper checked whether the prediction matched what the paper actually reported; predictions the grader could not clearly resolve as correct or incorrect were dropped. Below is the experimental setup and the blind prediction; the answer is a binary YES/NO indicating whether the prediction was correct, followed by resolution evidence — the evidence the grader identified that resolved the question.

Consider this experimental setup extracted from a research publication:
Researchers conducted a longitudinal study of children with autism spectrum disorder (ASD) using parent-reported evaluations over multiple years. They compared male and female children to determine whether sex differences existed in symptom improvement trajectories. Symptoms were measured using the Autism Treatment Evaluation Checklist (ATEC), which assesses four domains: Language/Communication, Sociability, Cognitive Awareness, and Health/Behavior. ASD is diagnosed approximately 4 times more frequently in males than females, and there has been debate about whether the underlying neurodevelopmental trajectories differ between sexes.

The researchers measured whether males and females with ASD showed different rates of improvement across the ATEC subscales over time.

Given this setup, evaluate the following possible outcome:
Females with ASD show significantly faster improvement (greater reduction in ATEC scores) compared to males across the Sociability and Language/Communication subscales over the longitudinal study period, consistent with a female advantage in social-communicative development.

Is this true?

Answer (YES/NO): NO